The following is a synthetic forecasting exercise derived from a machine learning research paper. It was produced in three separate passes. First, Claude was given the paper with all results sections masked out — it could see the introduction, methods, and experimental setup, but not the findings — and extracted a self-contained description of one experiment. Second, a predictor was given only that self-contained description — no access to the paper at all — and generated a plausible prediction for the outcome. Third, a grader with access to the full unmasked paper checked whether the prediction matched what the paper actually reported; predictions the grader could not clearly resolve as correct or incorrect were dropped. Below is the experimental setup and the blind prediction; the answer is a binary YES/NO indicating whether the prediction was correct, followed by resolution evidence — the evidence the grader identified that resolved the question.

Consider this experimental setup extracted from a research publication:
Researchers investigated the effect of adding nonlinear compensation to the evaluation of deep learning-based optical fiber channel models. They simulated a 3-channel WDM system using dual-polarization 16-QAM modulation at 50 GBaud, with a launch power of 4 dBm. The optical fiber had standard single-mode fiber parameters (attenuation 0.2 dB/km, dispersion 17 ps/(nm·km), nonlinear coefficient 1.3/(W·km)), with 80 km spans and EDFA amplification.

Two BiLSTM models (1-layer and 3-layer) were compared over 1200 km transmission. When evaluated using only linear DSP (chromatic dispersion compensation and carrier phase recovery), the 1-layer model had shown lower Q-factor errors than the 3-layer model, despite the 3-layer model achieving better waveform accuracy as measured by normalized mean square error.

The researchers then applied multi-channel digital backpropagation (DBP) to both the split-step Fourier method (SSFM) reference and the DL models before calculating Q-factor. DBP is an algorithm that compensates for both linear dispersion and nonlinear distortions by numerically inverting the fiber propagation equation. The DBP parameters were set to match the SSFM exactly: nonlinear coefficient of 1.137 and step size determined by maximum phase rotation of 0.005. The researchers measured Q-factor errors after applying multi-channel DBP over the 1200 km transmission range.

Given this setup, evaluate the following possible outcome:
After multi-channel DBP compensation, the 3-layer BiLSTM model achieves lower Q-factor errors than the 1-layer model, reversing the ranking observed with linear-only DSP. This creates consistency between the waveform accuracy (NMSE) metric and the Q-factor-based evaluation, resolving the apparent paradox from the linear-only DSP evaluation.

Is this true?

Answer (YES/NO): YES